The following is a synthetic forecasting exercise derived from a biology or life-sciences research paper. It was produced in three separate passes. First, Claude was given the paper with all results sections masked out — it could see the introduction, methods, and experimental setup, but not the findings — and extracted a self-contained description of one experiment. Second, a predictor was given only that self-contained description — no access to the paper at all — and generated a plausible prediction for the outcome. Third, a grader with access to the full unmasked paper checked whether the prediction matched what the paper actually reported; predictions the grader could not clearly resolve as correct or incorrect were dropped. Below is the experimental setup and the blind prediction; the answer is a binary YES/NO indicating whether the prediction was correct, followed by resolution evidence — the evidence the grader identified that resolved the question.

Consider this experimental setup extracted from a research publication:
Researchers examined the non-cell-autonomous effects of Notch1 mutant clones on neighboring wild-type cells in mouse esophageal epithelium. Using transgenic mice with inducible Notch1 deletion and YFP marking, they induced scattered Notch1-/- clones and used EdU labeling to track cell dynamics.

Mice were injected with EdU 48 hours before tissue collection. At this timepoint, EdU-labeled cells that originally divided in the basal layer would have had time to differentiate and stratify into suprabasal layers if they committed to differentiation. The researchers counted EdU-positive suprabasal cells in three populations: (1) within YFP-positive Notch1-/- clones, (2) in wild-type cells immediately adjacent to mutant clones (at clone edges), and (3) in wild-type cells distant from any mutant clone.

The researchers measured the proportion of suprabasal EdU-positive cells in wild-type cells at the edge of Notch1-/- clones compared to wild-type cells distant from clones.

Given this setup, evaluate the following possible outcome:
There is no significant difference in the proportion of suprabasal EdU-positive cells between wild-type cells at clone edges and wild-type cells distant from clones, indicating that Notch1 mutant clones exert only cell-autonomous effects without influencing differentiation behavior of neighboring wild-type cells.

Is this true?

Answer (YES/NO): NO